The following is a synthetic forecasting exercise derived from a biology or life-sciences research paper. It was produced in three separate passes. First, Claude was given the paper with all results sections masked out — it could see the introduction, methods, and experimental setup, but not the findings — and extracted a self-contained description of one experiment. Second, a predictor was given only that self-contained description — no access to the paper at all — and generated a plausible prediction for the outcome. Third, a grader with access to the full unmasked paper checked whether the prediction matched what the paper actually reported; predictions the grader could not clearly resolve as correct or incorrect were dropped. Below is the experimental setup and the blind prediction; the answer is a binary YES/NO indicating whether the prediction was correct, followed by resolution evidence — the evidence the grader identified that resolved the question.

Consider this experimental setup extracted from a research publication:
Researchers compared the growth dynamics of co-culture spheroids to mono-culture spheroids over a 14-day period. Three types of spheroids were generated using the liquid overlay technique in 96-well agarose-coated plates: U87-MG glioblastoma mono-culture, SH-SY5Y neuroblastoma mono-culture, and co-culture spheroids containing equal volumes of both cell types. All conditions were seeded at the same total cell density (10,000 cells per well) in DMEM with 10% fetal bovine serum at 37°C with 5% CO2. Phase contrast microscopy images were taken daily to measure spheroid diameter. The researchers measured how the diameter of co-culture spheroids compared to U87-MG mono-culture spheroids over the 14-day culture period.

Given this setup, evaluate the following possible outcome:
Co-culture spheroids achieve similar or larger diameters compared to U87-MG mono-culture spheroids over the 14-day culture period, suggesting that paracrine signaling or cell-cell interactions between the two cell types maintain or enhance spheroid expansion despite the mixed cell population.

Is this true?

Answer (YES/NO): YES